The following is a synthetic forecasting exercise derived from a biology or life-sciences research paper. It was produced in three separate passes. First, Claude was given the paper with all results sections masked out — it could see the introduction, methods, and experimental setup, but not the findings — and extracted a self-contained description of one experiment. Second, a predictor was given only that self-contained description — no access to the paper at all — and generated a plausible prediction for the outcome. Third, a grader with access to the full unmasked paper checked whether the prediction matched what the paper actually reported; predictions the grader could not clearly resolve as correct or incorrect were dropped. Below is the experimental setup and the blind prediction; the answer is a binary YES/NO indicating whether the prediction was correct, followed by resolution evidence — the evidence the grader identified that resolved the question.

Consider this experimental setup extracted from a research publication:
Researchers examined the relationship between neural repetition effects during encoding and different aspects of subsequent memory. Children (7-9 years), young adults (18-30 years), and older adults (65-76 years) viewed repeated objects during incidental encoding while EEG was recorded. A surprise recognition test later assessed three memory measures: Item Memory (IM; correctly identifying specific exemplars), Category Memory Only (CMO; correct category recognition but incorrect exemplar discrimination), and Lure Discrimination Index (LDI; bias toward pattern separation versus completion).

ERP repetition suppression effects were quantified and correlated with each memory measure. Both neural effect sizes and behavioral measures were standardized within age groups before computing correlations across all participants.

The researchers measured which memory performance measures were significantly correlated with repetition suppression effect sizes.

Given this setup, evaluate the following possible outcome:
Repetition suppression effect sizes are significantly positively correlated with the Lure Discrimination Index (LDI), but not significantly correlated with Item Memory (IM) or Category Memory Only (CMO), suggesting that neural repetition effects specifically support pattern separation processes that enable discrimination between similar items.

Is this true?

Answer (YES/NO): NO